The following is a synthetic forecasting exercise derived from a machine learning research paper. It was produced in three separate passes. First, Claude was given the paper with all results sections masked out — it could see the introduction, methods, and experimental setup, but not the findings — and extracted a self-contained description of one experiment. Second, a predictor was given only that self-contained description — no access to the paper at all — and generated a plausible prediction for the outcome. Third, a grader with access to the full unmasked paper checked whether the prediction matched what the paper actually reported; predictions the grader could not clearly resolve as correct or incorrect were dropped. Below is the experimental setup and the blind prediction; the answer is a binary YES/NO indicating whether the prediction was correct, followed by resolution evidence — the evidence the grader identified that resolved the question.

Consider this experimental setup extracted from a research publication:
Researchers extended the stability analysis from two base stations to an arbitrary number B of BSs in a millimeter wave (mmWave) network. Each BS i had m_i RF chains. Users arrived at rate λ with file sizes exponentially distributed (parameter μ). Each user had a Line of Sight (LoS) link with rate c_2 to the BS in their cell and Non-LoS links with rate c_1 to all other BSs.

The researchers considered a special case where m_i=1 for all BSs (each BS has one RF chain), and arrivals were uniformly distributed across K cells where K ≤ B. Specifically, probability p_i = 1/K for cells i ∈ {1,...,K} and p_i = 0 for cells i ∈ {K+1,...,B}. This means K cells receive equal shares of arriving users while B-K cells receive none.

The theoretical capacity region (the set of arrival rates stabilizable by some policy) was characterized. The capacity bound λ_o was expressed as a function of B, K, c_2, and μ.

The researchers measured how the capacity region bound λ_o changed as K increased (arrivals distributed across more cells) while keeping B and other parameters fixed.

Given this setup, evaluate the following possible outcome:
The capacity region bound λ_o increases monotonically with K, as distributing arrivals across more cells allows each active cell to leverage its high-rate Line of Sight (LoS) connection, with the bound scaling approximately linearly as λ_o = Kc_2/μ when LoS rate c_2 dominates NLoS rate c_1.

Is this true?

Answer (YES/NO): NO